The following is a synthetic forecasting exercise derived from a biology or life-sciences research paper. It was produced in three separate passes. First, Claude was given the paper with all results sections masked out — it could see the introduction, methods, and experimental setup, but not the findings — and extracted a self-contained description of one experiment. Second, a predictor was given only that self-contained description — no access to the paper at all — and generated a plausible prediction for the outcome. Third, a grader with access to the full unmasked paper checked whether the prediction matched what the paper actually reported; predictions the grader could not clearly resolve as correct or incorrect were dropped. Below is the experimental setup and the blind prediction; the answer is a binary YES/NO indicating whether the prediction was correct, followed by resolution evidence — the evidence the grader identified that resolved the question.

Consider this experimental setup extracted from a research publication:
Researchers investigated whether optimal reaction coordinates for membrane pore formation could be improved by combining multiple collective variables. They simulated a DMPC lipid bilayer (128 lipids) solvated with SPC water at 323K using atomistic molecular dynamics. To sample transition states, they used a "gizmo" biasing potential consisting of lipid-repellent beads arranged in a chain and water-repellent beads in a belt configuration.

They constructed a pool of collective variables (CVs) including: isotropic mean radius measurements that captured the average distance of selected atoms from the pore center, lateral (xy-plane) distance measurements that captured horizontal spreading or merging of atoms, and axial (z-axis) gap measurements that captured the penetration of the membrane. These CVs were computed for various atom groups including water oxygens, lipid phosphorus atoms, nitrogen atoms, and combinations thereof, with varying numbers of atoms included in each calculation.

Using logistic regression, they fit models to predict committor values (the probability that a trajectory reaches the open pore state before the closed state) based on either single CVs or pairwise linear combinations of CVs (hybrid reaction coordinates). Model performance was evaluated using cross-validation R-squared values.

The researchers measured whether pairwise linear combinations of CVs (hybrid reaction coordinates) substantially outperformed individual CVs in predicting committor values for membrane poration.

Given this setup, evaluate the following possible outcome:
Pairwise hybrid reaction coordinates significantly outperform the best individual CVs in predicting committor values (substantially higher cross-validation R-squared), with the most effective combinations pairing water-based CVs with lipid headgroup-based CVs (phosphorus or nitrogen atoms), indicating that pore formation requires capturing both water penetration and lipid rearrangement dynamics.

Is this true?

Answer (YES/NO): NO